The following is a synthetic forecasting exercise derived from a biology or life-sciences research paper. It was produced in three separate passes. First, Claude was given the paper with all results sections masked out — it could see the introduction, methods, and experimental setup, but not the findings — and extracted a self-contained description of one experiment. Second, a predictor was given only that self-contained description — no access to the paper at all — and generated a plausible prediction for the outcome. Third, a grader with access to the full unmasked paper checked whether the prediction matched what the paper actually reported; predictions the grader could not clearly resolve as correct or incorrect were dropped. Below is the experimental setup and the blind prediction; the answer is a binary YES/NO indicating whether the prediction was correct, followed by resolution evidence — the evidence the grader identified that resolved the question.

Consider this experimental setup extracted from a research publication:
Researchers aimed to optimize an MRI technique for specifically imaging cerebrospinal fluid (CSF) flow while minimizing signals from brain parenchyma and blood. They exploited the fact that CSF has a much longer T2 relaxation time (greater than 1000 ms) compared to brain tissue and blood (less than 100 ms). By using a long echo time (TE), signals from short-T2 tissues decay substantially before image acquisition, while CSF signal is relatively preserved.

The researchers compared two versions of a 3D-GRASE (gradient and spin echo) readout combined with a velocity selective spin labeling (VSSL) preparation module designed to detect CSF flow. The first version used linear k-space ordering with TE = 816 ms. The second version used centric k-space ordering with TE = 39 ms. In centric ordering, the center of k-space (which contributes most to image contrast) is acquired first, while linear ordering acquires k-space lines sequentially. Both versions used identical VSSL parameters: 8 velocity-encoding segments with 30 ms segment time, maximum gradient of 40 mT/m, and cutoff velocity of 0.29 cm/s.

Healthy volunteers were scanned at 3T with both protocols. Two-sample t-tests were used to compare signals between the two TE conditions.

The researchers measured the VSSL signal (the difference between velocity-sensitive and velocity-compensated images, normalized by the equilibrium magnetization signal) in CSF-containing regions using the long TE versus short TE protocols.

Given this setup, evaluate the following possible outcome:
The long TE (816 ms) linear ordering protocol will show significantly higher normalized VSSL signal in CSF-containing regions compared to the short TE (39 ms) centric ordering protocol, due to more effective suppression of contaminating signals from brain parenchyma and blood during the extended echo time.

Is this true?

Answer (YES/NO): NO